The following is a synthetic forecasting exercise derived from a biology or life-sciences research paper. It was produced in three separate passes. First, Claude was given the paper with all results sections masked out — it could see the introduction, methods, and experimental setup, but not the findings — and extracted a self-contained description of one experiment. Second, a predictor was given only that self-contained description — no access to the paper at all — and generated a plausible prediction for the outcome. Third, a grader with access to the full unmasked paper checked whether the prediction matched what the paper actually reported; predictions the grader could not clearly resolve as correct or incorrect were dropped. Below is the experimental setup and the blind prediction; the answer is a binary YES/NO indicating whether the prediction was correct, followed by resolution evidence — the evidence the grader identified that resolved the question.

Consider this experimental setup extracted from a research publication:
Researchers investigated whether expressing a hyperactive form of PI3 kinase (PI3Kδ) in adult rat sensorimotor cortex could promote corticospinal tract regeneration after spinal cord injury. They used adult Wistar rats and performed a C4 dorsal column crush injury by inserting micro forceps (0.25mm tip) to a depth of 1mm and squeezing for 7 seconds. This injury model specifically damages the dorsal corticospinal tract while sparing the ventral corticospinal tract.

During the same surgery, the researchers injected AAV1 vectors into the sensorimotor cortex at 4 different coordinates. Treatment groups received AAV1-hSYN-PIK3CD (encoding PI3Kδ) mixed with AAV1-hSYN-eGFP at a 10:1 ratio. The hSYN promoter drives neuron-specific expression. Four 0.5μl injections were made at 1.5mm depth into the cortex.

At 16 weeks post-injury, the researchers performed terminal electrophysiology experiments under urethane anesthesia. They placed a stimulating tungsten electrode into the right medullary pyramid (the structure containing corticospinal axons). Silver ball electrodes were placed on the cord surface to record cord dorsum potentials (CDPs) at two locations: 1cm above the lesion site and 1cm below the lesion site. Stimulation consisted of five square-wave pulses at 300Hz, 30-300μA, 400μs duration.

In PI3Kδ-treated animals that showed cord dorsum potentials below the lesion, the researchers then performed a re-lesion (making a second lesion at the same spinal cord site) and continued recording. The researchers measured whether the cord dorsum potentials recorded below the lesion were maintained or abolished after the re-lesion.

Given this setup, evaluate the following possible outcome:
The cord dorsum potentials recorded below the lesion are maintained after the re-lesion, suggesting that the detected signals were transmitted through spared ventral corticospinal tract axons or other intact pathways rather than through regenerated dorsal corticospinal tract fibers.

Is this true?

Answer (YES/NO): NO